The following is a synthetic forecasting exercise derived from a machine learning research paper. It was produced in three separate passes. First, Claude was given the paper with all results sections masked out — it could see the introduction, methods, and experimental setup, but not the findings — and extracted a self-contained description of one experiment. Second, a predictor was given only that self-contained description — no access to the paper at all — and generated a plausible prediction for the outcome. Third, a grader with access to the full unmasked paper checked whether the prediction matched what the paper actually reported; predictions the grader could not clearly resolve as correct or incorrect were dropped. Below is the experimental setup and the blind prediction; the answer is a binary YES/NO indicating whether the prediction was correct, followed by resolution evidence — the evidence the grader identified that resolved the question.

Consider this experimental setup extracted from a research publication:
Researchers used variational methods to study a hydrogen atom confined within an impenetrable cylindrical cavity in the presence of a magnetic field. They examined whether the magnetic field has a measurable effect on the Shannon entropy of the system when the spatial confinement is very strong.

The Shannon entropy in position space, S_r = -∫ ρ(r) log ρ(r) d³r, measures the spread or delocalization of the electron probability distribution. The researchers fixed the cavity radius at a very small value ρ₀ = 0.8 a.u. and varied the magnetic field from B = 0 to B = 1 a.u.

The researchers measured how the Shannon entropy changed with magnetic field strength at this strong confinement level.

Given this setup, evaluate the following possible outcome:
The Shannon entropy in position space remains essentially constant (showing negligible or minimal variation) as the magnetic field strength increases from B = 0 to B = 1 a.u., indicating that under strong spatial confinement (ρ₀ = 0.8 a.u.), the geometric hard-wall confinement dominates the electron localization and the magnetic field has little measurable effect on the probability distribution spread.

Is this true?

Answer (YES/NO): YES